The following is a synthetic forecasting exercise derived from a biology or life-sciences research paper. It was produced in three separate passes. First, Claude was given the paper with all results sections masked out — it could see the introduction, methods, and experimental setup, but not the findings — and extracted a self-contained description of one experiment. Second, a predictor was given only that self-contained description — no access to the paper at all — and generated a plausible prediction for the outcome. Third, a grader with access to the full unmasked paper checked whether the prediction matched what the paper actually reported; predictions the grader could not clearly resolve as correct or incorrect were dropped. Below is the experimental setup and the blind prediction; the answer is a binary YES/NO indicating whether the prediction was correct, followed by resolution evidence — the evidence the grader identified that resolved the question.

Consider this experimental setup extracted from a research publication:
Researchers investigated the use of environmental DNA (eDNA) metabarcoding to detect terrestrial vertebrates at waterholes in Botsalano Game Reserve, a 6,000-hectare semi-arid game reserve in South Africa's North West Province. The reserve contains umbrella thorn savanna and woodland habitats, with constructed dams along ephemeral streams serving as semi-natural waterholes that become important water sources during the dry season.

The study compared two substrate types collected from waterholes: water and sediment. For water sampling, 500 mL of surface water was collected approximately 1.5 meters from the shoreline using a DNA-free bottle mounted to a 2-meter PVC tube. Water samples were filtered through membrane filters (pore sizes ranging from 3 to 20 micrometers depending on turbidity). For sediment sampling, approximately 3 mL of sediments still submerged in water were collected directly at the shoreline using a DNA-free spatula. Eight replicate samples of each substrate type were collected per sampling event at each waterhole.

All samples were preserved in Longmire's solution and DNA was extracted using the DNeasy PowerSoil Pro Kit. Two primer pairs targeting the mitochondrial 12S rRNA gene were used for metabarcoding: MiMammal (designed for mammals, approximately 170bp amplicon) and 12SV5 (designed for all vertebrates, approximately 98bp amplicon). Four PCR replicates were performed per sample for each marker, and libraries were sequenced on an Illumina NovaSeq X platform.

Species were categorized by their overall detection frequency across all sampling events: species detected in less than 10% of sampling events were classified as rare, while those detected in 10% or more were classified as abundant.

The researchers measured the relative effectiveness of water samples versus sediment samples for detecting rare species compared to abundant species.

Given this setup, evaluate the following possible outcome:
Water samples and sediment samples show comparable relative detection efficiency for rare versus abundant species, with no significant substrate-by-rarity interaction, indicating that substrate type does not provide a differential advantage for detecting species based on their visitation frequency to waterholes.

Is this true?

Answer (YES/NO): NO